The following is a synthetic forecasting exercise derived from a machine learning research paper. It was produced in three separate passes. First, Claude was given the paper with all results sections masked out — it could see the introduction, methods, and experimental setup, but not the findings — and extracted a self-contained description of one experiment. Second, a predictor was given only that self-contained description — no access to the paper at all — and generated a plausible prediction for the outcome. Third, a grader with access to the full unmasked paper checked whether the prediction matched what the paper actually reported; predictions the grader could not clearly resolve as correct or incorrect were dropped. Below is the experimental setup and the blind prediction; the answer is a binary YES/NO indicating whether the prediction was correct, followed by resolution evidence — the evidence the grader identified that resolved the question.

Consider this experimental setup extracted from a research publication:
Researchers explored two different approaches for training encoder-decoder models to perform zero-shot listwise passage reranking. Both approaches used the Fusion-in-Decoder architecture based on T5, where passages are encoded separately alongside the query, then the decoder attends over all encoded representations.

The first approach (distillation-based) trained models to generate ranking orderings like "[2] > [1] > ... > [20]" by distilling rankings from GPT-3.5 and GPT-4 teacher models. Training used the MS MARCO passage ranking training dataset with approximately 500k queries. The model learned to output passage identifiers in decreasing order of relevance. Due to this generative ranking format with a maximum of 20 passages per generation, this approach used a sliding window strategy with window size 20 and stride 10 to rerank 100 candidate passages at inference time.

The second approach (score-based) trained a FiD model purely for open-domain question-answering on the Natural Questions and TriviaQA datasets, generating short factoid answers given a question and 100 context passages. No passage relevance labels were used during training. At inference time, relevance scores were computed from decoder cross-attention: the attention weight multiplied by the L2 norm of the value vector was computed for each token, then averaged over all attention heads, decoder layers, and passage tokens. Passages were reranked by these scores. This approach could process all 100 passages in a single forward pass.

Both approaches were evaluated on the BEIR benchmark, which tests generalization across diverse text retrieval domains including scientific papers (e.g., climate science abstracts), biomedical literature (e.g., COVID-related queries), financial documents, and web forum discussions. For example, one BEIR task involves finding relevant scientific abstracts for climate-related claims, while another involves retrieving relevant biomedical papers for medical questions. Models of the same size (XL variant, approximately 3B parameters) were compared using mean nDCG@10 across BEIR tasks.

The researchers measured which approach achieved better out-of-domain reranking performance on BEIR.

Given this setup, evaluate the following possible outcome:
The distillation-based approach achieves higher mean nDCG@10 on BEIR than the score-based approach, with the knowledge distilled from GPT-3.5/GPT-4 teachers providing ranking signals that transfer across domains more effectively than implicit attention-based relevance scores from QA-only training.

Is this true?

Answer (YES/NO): YES